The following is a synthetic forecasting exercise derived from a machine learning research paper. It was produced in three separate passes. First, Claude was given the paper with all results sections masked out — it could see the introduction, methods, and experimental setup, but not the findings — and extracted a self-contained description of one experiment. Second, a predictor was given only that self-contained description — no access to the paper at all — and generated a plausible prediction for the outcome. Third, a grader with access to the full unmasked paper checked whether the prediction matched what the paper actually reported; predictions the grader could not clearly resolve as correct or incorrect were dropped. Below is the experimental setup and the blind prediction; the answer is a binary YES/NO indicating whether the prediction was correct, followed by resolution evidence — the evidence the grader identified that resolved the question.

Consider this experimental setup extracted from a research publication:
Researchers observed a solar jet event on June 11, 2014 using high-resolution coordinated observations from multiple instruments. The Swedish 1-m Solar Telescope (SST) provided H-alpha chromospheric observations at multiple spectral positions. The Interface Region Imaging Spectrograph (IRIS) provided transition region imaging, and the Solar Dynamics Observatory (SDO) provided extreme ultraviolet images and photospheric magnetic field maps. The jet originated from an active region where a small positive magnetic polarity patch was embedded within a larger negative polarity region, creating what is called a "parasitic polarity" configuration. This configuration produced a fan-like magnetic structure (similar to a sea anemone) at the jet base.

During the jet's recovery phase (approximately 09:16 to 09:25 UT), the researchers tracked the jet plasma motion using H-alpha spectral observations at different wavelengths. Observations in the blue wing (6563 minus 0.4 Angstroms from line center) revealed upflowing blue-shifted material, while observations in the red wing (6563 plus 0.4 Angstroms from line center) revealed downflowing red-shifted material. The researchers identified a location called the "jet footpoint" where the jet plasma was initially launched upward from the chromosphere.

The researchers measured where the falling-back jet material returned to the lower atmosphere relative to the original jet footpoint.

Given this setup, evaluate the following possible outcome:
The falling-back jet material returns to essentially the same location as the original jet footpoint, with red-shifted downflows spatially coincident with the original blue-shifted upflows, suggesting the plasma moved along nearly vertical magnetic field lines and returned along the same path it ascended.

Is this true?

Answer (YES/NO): NO